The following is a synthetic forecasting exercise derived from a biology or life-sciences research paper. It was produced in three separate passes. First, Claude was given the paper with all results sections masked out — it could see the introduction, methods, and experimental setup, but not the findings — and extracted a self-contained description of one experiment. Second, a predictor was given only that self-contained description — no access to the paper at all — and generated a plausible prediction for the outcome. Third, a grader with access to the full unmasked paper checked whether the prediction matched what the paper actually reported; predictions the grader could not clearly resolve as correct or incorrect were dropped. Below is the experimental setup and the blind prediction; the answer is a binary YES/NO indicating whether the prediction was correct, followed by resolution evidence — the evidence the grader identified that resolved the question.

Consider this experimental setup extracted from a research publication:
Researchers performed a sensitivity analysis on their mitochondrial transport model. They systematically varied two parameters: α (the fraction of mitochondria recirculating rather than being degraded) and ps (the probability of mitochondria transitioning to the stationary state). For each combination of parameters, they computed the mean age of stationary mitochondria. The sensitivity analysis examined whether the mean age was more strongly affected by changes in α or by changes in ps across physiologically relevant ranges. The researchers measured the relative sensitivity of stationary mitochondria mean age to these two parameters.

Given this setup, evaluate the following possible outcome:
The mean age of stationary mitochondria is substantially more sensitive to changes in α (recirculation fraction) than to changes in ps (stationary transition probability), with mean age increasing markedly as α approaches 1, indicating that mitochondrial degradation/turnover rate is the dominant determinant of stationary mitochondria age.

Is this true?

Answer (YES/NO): YES